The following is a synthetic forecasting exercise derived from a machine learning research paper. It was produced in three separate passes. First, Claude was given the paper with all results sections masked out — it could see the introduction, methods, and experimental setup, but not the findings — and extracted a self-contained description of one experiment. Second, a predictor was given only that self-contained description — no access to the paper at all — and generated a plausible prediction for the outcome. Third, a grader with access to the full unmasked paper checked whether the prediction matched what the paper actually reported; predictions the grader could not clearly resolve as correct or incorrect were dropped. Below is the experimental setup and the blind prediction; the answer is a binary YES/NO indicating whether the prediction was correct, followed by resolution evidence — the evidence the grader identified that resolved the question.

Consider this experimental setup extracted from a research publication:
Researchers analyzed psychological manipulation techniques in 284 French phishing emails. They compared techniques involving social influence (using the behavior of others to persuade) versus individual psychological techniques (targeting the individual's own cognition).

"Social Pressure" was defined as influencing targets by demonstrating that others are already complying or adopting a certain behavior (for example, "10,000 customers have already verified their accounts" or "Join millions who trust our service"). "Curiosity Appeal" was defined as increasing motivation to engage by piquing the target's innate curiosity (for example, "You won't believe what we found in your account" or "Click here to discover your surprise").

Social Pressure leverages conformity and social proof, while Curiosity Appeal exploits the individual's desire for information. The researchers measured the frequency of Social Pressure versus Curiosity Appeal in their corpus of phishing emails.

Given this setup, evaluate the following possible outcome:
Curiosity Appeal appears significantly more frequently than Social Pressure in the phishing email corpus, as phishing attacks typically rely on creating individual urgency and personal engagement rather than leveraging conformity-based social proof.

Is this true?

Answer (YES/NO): YES